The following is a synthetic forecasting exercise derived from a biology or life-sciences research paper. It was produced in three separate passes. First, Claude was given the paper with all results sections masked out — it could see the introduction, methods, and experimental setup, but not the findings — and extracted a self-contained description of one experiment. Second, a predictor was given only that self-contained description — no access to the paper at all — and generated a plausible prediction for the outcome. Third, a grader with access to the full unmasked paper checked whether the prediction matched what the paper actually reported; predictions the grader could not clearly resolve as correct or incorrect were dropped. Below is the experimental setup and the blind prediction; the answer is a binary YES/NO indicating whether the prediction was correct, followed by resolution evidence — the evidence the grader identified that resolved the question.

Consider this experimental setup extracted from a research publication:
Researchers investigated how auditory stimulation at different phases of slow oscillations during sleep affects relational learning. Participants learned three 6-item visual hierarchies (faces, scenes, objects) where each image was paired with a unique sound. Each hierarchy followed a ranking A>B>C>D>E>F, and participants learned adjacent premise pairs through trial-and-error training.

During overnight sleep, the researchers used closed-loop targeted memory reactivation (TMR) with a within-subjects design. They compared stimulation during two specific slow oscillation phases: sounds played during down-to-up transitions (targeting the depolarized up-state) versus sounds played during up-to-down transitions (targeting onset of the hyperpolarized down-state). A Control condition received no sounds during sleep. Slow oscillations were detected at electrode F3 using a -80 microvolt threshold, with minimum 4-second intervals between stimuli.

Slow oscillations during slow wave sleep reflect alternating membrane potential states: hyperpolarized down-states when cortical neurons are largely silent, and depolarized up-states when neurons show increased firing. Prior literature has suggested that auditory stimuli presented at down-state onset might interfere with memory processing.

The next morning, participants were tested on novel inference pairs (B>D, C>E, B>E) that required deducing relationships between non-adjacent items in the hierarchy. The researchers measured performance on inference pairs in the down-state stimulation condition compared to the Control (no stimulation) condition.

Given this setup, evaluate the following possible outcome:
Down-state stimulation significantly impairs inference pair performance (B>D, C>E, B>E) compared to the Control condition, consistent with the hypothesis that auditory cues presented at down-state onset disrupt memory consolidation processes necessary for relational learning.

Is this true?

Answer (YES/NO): YES